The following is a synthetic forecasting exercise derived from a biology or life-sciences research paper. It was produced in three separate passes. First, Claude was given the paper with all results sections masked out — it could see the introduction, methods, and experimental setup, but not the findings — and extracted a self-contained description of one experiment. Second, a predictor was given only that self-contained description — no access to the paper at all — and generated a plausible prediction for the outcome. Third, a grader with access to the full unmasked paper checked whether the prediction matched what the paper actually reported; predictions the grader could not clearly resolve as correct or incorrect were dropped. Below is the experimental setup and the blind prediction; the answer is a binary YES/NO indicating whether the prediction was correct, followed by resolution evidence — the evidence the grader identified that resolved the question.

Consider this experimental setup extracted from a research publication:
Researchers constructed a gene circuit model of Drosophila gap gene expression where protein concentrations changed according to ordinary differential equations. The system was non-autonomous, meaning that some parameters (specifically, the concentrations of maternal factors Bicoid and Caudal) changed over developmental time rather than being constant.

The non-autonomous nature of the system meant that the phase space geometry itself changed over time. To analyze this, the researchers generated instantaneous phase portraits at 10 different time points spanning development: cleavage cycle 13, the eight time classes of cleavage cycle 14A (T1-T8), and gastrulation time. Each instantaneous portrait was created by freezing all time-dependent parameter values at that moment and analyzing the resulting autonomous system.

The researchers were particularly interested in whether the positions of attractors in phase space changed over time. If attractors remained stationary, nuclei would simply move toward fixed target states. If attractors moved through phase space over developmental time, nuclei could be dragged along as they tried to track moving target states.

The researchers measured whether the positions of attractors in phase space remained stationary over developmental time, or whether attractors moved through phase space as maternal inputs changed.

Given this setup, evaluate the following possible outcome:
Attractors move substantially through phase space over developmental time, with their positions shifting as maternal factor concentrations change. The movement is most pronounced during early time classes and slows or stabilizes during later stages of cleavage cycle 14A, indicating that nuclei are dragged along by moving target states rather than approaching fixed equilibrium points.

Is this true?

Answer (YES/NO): NO